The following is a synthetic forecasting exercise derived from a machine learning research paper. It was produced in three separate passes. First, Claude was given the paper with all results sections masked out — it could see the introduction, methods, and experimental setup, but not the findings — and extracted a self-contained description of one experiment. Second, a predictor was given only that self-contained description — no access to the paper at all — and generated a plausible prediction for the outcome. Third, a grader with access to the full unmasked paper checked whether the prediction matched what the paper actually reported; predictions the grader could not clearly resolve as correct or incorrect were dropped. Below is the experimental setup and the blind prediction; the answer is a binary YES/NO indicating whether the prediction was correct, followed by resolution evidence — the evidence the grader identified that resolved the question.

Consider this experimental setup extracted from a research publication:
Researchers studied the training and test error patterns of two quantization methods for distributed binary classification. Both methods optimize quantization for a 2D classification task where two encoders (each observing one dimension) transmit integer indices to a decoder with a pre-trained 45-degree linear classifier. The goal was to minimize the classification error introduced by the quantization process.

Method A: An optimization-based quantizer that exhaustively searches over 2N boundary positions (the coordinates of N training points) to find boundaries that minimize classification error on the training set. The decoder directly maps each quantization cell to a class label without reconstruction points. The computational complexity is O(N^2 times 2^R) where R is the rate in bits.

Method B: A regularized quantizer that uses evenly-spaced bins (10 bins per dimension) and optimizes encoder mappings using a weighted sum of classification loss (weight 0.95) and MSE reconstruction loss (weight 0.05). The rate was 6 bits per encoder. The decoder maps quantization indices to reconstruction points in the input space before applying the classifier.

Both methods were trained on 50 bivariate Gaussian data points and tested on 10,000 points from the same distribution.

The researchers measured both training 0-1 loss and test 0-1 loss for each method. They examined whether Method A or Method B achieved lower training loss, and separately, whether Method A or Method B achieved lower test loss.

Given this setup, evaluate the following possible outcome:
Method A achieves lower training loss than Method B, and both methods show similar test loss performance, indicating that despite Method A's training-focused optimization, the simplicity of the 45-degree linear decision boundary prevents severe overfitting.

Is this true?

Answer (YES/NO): NO